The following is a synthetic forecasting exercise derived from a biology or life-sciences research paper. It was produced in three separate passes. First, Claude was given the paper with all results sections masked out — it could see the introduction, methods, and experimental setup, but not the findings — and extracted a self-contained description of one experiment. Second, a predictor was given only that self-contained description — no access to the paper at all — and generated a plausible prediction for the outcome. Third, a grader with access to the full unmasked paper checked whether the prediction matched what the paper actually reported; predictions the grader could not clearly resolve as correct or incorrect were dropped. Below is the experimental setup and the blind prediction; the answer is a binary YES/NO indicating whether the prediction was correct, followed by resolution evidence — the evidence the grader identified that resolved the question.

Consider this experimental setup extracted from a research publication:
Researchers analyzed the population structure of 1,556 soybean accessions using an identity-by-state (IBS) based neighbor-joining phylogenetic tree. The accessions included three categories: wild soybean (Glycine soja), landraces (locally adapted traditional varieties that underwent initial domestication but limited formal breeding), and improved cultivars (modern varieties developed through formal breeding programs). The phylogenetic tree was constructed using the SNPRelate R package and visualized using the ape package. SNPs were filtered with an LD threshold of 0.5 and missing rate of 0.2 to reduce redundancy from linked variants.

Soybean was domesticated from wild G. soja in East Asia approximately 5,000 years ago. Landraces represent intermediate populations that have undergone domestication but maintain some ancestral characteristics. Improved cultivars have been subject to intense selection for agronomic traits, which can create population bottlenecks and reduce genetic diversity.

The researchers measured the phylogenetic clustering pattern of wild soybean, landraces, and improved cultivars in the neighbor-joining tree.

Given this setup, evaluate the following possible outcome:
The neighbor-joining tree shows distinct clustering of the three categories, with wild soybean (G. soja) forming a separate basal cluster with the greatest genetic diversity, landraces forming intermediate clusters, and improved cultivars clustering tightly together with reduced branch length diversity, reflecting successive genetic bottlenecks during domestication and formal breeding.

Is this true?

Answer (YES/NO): NO